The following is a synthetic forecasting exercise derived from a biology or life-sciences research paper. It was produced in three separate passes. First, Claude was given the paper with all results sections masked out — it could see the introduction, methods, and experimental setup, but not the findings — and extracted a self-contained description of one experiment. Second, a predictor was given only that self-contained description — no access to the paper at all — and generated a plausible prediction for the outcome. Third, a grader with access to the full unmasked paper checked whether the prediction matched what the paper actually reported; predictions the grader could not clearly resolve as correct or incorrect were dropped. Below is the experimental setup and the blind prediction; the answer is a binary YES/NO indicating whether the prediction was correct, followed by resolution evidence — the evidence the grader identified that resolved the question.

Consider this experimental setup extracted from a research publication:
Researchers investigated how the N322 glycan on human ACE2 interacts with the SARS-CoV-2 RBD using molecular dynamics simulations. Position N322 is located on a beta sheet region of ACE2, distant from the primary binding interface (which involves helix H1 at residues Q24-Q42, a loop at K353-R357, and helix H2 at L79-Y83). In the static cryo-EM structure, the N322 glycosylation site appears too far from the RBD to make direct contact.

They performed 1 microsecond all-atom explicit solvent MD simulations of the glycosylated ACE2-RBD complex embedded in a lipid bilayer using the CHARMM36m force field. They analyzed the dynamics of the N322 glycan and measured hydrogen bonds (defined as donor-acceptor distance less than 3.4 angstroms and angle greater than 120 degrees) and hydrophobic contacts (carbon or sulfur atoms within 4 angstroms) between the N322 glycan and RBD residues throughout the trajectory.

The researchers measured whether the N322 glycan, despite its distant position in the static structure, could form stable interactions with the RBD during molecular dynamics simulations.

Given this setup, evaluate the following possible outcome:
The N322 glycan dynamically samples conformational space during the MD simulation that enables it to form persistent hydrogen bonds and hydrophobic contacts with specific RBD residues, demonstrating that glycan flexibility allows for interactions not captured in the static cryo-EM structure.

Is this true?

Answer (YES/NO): YES